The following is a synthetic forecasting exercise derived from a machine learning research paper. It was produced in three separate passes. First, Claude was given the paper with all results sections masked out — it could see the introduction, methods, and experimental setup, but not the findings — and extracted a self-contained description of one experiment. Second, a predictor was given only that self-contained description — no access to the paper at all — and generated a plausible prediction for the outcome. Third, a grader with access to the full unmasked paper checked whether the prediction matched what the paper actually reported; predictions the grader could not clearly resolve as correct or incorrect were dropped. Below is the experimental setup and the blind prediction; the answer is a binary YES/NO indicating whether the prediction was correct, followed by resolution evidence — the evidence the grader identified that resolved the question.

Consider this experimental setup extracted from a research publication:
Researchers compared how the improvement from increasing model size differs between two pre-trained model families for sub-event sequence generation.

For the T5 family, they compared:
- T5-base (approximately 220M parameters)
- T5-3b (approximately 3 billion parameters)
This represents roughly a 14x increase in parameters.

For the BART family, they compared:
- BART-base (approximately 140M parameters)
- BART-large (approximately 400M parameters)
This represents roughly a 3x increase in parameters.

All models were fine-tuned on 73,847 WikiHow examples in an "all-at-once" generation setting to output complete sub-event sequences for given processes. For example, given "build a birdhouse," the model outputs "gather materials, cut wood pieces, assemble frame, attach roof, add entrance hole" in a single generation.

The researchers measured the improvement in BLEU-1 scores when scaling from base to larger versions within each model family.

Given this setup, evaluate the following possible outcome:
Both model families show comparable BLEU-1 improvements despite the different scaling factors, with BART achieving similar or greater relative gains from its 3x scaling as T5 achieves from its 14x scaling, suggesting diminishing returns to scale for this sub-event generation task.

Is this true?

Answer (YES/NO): NO